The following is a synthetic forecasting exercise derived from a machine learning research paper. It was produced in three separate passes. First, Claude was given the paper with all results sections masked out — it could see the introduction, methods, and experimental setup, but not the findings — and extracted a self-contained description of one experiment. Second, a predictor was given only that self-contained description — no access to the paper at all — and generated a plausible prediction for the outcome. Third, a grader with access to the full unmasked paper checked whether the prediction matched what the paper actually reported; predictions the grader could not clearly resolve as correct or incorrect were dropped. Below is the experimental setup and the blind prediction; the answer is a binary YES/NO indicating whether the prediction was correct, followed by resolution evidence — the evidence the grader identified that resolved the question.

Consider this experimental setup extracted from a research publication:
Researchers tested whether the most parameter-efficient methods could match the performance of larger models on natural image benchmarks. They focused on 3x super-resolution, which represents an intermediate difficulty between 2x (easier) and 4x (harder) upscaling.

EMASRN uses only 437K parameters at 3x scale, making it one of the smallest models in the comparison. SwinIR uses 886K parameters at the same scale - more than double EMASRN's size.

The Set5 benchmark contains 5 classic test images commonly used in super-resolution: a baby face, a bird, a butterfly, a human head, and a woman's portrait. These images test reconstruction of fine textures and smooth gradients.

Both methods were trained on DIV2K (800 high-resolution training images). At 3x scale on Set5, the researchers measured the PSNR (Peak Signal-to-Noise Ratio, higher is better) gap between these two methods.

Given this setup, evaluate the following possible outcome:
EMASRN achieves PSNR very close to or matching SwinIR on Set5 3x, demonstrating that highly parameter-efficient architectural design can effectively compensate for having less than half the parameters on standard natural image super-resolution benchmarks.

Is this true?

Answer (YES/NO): NO